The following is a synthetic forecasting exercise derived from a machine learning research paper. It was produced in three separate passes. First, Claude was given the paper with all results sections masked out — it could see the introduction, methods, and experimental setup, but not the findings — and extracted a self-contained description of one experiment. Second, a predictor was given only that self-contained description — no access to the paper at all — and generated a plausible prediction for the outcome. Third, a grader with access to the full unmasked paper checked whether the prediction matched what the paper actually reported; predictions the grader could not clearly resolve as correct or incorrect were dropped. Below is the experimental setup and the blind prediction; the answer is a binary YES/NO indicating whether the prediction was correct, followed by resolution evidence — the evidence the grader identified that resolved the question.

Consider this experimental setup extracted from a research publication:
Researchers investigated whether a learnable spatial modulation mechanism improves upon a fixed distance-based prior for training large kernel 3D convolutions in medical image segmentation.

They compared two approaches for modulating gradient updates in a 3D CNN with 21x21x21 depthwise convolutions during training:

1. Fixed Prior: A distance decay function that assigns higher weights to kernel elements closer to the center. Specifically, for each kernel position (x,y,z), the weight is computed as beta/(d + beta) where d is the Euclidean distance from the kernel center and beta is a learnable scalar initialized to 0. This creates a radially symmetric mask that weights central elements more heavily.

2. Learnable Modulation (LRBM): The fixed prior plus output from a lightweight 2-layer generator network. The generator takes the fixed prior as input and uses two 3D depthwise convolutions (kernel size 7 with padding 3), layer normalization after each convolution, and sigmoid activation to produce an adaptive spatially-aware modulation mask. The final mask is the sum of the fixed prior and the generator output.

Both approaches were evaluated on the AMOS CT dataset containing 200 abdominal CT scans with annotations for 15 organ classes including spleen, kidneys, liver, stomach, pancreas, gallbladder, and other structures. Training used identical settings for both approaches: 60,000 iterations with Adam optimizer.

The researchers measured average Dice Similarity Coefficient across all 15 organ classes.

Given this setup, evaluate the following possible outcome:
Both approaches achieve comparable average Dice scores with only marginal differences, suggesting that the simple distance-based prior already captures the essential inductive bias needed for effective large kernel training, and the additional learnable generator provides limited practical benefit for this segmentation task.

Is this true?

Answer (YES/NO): NO